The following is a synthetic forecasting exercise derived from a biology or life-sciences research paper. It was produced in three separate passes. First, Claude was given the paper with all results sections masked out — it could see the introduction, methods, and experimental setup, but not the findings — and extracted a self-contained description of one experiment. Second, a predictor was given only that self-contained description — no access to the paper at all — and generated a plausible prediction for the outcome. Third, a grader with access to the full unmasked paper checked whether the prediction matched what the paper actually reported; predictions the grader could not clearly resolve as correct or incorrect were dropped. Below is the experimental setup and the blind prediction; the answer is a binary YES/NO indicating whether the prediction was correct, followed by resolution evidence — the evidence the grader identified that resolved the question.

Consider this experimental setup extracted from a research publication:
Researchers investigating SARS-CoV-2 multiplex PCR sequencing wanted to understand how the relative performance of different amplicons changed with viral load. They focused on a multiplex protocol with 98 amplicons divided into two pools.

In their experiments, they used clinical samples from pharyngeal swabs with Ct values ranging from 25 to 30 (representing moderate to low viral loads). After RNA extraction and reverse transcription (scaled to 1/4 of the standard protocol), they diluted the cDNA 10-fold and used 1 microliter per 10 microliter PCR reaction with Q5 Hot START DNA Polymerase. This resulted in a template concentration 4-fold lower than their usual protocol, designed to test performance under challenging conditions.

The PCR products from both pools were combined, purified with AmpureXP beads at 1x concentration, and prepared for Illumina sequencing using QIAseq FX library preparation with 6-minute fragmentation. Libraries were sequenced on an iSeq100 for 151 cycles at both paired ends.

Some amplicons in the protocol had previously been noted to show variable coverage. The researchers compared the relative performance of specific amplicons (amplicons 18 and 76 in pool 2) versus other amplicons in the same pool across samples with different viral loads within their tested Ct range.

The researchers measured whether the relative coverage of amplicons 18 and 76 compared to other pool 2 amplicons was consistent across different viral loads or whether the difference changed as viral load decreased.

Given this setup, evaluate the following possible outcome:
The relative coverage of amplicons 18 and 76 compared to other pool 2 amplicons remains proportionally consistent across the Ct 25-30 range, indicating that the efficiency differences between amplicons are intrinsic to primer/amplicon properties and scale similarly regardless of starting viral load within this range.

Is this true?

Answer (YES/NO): NO